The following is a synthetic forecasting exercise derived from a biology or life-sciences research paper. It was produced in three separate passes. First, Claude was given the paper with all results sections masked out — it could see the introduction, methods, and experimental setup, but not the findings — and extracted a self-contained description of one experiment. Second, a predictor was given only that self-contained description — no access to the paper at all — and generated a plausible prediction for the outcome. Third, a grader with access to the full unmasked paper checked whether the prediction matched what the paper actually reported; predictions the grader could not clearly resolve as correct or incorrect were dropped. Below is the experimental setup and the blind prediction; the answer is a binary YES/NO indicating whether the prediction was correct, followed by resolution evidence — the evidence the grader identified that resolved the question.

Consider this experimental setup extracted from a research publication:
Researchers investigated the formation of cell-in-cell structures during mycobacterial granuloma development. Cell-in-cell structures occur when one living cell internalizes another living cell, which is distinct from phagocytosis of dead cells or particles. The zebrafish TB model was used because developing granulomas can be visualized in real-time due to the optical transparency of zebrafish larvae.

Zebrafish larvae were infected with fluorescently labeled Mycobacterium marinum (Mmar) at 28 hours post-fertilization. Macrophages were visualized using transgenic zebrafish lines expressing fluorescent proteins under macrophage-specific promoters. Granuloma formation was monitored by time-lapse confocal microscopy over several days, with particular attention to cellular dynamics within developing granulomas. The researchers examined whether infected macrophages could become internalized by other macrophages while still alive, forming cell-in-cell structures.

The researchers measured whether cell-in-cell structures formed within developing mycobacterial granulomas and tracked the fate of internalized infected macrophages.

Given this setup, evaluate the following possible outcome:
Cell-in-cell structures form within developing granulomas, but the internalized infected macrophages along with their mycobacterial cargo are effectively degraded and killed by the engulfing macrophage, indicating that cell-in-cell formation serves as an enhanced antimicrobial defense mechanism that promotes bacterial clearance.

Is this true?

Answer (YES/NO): NO